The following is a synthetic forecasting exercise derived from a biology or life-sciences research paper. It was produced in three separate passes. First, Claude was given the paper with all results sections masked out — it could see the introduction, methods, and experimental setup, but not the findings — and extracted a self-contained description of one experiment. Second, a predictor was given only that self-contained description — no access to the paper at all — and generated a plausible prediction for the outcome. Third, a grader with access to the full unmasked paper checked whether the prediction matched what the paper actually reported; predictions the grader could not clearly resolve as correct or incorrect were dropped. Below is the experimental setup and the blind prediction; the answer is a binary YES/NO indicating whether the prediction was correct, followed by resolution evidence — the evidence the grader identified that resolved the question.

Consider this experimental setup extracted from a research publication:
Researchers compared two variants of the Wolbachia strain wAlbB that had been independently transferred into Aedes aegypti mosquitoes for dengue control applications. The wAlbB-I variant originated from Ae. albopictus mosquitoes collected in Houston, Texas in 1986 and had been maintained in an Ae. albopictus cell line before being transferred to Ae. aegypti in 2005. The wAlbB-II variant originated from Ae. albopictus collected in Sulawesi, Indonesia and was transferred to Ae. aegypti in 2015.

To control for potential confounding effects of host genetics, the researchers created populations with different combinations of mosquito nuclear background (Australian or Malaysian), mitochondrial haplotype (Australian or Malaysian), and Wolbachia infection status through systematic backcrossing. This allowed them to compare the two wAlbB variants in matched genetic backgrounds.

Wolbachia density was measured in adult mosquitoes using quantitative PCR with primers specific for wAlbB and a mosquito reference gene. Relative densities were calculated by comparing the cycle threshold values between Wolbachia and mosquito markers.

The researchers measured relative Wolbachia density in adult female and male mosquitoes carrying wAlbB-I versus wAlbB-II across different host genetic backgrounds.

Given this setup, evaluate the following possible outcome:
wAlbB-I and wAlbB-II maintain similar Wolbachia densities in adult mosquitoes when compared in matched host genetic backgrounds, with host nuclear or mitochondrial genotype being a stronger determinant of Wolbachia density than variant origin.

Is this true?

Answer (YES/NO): NO